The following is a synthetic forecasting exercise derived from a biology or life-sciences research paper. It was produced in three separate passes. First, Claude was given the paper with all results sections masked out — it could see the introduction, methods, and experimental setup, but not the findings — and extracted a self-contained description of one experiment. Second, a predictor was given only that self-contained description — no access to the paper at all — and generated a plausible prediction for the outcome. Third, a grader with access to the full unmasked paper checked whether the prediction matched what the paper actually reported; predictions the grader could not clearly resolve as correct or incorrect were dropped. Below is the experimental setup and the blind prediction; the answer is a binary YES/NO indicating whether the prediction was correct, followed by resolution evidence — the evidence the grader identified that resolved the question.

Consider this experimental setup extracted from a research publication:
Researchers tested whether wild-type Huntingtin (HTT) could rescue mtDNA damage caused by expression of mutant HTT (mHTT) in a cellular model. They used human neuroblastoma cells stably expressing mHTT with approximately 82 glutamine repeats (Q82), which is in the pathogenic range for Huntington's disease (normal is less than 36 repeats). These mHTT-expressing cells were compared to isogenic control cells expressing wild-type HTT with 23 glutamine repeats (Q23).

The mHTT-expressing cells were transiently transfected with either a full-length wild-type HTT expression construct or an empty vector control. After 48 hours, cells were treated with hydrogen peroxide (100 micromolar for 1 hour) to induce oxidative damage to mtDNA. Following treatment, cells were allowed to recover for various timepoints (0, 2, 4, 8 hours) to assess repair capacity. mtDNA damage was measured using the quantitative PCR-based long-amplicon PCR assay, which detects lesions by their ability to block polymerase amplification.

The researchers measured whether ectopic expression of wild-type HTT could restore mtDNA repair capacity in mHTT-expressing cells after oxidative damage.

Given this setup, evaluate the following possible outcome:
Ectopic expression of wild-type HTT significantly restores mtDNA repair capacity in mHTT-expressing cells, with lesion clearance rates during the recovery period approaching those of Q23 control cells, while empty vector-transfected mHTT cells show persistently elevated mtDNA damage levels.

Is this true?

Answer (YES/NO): YES